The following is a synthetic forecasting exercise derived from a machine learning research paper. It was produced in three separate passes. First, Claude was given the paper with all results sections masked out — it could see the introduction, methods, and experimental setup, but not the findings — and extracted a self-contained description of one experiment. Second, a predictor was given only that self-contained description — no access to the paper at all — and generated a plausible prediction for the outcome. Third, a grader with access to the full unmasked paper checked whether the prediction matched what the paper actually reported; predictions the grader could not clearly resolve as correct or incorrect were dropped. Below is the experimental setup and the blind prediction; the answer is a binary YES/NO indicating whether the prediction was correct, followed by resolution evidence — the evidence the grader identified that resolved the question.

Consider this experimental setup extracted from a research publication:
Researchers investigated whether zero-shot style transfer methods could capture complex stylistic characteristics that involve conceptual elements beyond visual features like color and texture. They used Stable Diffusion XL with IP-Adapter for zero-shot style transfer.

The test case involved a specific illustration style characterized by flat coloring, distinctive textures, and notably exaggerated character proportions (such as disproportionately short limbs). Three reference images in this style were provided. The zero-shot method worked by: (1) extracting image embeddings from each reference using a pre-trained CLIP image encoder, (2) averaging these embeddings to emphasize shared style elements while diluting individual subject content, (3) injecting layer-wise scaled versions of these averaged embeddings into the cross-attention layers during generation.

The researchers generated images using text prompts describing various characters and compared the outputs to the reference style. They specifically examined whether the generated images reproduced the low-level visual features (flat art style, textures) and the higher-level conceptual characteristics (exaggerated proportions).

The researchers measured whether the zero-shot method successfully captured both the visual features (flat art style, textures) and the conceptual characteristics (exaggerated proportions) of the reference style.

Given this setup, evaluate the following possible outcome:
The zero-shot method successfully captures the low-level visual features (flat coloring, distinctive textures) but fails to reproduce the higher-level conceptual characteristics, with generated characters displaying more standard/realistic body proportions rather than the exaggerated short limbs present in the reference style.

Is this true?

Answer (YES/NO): YES